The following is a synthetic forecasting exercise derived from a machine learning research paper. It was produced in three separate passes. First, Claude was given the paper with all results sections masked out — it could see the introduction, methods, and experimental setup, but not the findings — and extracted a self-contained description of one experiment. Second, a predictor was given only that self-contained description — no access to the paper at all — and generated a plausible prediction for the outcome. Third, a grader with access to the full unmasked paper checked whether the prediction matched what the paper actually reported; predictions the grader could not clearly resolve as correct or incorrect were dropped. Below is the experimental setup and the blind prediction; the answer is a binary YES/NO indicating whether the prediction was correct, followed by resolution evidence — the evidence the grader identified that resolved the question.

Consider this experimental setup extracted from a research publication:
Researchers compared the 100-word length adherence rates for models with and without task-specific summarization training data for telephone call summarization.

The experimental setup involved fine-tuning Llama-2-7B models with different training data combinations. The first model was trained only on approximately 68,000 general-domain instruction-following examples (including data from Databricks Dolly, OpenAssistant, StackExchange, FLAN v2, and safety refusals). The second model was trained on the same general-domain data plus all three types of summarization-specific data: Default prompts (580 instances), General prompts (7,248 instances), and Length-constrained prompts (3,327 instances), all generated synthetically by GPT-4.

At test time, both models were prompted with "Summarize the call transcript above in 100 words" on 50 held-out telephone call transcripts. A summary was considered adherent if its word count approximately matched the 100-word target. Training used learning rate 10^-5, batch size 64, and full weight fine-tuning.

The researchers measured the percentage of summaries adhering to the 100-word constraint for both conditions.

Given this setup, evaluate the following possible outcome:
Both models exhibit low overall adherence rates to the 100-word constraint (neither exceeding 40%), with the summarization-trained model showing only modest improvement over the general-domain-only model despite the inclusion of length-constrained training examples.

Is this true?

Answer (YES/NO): NO